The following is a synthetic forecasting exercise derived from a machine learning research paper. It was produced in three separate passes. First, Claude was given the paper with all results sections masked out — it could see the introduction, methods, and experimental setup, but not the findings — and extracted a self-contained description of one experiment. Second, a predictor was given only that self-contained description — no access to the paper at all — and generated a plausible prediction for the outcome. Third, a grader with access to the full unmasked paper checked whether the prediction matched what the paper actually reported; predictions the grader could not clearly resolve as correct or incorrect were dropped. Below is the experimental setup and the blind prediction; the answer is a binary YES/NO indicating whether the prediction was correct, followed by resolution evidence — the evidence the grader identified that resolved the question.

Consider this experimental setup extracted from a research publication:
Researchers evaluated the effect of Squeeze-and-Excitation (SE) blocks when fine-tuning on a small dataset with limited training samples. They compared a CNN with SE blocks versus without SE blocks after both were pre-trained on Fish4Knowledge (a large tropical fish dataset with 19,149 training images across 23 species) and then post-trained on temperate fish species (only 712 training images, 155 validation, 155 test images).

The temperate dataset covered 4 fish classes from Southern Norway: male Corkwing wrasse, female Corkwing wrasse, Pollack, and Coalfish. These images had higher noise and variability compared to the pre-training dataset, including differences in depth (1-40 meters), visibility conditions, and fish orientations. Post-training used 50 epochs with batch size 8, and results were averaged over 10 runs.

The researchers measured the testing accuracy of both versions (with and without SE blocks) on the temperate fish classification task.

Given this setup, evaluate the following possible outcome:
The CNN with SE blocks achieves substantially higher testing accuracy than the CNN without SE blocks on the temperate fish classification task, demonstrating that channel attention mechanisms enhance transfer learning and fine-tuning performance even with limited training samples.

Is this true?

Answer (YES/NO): NO